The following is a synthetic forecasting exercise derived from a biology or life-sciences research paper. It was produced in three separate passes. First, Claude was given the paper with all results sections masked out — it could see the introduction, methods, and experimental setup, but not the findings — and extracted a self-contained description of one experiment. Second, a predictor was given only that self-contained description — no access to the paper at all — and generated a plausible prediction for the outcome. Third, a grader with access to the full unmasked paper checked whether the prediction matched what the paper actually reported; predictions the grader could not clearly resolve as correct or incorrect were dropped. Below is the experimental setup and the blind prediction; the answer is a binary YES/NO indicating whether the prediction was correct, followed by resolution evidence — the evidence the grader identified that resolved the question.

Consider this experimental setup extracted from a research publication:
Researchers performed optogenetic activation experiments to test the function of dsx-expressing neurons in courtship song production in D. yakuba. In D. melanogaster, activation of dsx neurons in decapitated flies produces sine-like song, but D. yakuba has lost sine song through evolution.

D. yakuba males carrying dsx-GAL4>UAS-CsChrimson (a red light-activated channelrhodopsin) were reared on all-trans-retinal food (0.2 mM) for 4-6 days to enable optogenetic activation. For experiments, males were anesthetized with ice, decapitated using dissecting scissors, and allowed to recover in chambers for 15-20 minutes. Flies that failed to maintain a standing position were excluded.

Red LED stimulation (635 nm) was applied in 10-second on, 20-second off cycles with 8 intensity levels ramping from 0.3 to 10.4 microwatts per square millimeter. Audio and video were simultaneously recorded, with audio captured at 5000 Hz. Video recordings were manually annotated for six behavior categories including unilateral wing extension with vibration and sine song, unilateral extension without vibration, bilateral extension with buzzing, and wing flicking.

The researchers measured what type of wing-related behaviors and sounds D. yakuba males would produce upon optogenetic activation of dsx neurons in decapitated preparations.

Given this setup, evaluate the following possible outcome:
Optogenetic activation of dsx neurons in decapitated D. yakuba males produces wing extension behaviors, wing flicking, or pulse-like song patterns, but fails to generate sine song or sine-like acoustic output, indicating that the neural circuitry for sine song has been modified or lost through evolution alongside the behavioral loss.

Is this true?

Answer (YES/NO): YES